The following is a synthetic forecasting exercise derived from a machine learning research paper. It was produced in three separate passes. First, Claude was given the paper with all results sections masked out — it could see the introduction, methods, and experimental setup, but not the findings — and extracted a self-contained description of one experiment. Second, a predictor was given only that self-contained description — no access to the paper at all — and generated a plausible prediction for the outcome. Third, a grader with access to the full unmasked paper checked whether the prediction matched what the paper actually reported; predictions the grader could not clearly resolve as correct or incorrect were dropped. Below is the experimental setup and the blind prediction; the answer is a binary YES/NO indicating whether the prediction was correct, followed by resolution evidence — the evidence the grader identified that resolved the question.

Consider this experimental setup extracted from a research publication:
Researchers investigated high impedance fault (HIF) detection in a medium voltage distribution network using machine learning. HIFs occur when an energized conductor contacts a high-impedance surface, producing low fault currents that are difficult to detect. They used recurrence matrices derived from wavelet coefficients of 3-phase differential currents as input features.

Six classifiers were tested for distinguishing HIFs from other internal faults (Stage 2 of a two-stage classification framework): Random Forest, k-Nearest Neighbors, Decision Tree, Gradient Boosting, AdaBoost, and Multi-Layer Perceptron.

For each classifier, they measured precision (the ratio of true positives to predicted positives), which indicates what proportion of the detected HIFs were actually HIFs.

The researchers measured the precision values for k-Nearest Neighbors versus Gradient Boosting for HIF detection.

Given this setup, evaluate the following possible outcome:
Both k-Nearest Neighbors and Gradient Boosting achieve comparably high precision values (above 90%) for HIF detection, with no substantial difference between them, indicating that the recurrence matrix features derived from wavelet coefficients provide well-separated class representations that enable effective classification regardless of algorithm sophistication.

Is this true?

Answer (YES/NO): YES